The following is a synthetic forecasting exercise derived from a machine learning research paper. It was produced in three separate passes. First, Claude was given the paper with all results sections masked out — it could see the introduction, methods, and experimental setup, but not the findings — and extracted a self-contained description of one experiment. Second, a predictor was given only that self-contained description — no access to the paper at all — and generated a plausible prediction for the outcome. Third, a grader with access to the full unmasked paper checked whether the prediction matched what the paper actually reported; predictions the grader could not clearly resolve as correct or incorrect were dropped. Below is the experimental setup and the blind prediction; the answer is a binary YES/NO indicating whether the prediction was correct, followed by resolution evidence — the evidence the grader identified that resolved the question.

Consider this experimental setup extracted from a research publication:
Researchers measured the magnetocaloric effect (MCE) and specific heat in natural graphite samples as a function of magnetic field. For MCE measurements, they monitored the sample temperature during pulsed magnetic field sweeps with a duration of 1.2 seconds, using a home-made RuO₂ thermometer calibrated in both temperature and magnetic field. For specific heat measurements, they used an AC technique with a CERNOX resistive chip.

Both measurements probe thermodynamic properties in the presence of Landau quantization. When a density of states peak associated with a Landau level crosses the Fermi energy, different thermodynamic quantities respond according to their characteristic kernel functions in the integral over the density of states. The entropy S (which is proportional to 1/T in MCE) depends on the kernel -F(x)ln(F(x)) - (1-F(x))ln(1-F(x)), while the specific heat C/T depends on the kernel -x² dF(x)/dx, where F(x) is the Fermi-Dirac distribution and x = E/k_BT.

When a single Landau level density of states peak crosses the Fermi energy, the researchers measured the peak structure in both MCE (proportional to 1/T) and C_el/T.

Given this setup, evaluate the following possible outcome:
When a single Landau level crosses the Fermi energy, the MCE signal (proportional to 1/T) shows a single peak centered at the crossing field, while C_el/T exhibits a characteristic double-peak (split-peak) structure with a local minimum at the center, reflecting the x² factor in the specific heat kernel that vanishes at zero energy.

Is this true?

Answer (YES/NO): YES